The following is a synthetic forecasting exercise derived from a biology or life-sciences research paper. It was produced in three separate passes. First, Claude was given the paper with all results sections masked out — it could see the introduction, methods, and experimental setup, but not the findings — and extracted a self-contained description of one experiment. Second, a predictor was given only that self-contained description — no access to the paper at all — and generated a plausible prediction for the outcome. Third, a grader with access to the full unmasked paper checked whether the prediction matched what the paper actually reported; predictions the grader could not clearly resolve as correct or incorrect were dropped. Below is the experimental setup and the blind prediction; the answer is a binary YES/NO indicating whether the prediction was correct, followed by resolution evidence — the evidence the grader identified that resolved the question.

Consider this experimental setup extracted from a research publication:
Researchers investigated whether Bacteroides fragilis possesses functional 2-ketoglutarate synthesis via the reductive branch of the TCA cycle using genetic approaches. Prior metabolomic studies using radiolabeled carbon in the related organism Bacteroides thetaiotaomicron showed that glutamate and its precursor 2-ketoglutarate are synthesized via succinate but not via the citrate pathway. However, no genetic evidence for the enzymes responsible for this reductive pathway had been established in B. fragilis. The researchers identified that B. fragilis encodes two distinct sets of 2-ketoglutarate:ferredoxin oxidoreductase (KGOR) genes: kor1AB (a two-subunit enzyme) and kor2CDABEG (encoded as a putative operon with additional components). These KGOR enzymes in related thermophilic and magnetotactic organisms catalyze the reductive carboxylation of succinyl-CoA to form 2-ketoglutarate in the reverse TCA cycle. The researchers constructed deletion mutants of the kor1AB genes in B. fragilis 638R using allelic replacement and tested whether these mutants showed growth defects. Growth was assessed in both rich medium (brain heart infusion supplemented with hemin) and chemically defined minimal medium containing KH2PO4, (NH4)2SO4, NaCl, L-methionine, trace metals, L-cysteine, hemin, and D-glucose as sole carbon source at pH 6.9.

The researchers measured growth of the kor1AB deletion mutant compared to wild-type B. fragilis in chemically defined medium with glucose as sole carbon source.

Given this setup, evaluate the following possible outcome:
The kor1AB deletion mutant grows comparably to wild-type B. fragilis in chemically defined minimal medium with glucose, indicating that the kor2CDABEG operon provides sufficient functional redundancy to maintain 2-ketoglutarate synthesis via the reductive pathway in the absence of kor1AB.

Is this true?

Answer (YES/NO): YES